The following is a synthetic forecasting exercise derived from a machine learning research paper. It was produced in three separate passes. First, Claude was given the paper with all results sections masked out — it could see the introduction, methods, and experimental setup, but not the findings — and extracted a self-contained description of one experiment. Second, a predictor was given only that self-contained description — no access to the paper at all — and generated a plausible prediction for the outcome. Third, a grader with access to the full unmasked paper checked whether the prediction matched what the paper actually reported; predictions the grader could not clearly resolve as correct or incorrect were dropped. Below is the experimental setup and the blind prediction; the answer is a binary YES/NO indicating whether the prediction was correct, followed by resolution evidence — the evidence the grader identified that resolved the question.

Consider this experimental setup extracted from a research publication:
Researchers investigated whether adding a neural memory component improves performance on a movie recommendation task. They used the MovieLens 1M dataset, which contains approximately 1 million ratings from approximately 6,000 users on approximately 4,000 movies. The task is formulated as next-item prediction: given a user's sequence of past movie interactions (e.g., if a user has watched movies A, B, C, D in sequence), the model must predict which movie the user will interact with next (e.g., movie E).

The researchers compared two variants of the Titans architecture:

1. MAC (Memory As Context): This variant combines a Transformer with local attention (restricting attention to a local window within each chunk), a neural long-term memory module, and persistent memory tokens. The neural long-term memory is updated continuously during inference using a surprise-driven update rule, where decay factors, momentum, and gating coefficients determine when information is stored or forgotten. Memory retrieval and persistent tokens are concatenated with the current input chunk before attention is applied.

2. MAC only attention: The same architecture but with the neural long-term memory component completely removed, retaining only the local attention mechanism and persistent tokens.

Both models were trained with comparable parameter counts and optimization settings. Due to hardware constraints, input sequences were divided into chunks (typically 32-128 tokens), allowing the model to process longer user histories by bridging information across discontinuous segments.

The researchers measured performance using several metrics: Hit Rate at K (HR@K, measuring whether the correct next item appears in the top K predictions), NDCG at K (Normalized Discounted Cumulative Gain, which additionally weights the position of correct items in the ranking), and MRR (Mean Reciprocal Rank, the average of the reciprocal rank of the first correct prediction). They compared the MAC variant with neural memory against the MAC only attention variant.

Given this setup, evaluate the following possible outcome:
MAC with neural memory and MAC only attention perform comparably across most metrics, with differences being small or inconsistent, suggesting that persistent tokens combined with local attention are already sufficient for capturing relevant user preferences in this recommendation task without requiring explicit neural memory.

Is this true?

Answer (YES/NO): NO